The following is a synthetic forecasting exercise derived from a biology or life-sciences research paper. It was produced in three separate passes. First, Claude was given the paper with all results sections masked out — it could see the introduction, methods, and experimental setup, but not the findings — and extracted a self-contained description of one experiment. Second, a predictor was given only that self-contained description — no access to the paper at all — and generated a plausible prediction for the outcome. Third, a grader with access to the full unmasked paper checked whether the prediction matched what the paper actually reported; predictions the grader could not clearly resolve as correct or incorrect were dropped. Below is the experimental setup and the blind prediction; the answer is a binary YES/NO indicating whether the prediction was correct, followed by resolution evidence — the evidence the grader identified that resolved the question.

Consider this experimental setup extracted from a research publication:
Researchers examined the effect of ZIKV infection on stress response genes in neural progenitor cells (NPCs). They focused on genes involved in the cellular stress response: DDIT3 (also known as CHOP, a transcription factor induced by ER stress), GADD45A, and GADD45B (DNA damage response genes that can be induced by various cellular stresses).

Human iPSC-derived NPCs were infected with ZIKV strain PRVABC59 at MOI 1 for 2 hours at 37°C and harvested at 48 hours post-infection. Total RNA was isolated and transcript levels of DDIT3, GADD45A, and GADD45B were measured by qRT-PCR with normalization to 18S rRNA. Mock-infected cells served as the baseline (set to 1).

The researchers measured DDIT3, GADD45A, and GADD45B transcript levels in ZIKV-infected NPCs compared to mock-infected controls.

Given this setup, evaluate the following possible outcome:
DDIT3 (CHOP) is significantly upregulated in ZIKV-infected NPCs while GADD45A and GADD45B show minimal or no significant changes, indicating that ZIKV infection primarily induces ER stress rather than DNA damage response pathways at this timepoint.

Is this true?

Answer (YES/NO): NO